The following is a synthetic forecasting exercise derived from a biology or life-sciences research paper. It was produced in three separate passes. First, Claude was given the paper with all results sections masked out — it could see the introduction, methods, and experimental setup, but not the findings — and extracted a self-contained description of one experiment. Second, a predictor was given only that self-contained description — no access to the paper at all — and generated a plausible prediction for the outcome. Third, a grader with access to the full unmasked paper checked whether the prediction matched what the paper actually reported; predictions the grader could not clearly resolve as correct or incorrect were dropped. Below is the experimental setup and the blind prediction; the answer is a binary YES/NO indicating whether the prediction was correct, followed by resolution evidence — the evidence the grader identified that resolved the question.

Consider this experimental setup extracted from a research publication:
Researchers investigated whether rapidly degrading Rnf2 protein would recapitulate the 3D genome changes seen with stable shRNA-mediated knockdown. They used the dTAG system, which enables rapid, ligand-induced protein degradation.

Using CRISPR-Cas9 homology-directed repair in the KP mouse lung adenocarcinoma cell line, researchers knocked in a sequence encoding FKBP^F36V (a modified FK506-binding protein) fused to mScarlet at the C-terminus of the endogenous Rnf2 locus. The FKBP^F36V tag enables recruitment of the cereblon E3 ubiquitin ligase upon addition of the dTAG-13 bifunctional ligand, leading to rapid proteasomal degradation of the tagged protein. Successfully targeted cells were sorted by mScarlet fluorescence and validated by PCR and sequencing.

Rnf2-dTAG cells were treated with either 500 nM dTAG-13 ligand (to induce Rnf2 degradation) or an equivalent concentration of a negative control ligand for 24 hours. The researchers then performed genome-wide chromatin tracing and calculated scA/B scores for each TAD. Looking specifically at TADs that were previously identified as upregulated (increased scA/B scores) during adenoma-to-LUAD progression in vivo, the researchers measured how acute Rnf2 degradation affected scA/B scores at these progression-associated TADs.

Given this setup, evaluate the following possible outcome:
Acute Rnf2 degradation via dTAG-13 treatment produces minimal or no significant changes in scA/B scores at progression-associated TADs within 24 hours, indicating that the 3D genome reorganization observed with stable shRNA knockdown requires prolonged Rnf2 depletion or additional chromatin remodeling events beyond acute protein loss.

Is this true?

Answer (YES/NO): NO